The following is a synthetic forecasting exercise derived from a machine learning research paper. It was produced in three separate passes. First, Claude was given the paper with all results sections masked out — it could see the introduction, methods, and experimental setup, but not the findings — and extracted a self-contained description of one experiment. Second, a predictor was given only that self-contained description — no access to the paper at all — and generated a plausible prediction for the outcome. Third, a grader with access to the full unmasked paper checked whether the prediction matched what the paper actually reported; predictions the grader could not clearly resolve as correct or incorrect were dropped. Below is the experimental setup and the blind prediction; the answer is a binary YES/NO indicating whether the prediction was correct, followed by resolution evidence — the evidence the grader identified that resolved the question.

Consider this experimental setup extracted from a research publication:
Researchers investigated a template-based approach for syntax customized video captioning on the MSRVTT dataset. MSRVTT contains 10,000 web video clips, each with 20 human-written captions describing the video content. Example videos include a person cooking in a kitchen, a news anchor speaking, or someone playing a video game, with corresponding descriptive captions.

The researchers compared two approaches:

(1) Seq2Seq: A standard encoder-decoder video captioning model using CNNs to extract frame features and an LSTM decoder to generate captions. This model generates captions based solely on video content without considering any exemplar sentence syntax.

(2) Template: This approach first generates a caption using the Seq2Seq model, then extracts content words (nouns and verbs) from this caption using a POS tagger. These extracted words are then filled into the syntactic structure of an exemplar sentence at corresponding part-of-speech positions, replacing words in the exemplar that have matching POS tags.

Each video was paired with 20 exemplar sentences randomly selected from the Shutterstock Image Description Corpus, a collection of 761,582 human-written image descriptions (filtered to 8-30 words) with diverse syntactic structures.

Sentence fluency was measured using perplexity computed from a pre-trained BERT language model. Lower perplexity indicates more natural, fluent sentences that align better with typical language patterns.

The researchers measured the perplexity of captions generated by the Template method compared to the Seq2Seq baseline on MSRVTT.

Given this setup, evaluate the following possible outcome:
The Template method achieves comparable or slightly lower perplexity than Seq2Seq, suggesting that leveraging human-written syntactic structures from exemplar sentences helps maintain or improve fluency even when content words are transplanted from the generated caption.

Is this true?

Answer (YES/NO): NO